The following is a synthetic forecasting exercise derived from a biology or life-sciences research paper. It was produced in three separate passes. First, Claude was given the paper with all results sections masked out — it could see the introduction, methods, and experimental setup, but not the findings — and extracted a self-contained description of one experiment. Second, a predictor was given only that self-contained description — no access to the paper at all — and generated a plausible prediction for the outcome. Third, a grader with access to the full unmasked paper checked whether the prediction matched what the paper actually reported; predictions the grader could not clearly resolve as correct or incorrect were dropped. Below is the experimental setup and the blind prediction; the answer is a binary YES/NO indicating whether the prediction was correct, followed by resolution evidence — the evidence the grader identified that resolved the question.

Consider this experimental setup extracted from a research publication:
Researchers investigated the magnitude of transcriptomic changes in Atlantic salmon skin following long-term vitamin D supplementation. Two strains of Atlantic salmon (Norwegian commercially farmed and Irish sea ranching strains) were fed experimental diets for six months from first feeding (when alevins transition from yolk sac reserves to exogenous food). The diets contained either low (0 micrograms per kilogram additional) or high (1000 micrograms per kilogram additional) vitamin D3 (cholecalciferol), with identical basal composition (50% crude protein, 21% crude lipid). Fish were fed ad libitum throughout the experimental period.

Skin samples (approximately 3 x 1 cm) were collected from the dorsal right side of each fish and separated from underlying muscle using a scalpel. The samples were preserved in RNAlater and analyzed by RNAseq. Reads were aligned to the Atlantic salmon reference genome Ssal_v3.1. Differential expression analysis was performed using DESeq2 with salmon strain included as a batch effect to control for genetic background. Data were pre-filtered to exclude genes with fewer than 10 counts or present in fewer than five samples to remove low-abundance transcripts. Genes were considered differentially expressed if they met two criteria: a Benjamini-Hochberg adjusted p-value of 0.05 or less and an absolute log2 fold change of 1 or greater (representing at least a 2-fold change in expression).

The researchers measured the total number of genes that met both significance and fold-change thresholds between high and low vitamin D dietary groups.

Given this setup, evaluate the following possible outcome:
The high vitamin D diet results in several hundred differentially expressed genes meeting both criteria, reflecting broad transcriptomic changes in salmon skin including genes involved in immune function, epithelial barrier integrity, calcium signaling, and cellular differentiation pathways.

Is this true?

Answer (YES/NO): NO